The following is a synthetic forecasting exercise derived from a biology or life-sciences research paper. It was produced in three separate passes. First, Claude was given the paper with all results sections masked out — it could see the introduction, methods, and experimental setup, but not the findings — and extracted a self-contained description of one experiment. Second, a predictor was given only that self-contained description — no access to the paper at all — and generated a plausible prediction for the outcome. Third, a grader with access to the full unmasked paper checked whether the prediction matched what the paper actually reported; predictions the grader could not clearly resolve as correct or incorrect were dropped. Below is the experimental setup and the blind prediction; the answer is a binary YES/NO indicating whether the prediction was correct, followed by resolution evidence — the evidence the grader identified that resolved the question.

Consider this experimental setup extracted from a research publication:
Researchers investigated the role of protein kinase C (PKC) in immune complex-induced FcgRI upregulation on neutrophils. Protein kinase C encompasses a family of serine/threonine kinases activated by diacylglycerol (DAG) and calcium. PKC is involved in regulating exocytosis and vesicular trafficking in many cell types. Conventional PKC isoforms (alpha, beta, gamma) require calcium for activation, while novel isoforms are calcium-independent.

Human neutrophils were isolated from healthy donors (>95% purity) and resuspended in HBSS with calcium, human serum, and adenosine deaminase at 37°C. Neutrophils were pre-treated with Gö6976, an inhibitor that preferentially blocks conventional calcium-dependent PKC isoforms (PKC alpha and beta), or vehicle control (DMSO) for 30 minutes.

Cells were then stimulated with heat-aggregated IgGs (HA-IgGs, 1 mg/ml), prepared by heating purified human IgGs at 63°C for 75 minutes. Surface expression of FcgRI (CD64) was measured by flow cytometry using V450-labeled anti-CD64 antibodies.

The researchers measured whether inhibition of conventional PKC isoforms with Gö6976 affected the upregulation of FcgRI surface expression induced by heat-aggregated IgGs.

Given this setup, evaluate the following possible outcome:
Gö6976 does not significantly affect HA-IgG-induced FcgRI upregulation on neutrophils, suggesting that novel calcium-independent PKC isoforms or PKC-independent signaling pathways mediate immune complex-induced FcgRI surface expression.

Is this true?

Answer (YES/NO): YES